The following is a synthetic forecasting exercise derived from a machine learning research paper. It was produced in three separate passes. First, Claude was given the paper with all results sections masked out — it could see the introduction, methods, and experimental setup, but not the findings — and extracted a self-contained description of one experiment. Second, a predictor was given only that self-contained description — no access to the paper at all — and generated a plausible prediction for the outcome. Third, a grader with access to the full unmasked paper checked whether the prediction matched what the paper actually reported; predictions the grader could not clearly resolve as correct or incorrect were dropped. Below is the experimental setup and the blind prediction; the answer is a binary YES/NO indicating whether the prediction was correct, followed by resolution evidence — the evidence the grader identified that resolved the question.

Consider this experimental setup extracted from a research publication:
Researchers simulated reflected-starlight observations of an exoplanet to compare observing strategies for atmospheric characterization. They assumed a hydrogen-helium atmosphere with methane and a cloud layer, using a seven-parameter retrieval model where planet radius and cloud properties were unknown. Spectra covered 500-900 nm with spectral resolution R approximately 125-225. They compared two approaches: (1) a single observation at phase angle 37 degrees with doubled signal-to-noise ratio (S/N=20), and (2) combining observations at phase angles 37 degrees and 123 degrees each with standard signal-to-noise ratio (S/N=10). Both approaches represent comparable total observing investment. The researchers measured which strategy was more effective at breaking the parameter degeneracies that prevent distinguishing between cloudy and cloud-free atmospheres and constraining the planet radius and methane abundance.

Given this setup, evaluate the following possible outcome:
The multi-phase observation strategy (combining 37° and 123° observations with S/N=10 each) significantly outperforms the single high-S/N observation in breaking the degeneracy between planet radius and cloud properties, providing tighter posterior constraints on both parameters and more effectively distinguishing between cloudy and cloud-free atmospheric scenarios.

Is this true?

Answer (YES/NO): YES